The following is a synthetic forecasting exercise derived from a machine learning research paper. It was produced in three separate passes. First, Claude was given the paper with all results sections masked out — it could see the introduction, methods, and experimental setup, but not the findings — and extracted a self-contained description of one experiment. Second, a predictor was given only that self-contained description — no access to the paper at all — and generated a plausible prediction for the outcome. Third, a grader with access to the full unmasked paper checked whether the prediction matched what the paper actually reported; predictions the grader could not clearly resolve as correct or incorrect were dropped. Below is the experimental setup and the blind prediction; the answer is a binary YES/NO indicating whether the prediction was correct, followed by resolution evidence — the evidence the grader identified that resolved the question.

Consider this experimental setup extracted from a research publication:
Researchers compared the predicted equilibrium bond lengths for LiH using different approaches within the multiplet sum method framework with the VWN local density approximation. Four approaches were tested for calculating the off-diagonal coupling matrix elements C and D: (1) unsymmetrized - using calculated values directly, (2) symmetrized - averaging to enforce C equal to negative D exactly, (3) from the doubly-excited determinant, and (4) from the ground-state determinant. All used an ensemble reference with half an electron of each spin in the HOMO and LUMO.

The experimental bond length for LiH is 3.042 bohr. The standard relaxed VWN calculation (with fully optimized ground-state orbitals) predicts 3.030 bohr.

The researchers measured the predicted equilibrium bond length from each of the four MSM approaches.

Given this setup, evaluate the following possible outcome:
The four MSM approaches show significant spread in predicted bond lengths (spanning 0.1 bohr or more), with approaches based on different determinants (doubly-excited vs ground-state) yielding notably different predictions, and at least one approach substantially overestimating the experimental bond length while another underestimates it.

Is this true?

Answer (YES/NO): NO